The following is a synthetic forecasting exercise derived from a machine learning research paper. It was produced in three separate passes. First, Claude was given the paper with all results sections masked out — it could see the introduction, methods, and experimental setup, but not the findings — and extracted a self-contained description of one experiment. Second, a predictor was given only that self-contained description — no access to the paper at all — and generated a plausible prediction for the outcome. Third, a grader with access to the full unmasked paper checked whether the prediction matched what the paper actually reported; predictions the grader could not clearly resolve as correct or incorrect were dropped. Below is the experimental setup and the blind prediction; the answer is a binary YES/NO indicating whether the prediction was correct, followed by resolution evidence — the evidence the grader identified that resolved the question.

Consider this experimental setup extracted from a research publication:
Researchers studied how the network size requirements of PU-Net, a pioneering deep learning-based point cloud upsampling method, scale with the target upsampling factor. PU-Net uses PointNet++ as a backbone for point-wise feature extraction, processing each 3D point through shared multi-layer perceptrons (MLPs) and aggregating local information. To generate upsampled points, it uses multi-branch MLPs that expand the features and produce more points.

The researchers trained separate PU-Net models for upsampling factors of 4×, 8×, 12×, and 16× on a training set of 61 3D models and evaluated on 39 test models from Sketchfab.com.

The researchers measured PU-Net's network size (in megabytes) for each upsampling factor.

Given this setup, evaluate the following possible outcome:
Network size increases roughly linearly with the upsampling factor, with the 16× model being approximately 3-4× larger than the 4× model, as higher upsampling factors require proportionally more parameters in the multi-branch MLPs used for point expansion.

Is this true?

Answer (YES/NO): NO